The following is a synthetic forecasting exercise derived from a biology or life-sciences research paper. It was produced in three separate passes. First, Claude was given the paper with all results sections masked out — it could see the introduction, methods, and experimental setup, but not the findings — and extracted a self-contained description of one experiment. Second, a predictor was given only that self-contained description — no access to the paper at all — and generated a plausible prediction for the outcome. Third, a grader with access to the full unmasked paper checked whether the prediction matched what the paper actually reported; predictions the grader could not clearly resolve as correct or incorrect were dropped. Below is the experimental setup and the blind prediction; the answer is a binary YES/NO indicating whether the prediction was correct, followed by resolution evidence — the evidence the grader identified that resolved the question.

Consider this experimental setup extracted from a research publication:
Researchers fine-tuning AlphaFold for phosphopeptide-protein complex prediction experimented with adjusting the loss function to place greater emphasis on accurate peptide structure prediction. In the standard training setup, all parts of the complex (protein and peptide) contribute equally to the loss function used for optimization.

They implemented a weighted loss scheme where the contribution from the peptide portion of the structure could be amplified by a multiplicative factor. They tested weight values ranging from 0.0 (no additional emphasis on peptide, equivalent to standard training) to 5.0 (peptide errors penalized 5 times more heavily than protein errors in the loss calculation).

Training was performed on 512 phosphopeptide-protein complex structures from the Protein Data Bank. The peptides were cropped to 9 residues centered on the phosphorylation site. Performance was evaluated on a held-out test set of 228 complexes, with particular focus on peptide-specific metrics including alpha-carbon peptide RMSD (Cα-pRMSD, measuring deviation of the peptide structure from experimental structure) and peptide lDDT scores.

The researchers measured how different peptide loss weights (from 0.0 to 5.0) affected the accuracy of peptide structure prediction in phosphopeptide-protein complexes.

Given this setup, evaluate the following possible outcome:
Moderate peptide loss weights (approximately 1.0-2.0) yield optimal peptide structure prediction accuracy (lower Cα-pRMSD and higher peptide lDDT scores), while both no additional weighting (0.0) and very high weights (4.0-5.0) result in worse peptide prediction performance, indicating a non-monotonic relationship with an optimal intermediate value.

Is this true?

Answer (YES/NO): NO